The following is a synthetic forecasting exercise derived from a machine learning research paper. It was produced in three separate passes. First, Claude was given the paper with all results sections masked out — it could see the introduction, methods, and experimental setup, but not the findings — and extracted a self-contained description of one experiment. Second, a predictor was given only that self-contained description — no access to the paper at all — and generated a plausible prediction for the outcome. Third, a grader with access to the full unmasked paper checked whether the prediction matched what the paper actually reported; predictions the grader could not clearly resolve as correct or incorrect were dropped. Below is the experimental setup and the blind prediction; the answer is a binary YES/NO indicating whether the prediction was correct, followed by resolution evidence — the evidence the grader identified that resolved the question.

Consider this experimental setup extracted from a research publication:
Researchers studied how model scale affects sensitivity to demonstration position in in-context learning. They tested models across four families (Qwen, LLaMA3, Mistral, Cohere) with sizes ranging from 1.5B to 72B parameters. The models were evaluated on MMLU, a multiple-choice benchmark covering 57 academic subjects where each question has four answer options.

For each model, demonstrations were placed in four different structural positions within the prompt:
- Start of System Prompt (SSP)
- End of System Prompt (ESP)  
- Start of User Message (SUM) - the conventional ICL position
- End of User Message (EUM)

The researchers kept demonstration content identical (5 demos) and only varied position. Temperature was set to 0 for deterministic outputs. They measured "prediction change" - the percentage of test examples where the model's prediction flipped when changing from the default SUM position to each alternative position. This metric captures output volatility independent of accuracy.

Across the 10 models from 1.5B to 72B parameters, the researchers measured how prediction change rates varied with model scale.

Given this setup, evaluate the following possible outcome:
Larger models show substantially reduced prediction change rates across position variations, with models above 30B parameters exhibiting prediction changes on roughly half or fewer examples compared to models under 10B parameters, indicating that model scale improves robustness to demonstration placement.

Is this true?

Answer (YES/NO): NO